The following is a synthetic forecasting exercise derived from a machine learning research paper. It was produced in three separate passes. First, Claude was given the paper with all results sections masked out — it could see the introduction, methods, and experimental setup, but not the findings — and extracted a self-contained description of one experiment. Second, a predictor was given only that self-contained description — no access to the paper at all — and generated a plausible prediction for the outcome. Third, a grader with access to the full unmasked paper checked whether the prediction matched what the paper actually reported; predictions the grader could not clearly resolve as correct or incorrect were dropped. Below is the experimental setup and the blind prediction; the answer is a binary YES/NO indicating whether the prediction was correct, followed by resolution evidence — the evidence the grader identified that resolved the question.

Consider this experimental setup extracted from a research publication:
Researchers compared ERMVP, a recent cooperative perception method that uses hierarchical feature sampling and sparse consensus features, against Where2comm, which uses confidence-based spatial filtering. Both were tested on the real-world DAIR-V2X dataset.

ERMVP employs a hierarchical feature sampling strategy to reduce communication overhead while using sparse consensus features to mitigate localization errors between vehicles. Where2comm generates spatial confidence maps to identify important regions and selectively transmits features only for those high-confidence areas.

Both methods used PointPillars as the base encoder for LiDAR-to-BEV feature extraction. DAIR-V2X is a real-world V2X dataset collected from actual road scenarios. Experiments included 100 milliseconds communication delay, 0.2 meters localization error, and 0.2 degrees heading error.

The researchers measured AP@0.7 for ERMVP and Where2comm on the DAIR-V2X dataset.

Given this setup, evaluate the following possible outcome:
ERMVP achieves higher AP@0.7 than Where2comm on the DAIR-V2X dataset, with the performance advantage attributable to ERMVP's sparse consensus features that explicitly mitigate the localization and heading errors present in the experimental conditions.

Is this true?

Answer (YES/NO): NO